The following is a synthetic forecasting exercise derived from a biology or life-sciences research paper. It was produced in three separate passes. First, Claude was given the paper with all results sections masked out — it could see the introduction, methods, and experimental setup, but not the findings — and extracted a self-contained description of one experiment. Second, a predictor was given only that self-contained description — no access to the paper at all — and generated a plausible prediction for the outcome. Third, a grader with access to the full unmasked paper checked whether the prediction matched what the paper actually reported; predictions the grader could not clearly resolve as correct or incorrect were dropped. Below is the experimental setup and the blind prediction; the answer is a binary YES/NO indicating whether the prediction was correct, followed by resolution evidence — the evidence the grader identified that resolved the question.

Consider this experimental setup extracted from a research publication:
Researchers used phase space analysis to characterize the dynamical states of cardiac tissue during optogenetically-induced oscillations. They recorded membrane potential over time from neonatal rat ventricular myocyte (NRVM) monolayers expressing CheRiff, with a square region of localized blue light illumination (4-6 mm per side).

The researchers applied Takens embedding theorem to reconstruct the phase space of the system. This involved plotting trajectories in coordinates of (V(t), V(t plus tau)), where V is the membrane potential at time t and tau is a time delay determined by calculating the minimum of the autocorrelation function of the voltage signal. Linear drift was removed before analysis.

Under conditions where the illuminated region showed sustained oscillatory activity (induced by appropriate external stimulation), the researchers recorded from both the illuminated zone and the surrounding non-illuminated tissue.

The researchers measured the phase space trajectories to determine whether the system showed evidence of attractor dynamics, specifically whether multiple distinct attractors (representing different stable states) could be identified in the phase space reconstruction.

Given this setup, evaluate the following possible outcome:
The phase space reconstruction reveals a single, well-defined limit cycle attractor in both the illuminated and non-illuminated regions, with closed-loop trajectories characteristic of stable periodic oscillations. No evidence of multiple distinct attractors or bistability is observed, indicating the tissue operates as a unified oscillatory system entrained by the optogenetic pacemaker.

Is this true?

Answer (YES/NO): NO